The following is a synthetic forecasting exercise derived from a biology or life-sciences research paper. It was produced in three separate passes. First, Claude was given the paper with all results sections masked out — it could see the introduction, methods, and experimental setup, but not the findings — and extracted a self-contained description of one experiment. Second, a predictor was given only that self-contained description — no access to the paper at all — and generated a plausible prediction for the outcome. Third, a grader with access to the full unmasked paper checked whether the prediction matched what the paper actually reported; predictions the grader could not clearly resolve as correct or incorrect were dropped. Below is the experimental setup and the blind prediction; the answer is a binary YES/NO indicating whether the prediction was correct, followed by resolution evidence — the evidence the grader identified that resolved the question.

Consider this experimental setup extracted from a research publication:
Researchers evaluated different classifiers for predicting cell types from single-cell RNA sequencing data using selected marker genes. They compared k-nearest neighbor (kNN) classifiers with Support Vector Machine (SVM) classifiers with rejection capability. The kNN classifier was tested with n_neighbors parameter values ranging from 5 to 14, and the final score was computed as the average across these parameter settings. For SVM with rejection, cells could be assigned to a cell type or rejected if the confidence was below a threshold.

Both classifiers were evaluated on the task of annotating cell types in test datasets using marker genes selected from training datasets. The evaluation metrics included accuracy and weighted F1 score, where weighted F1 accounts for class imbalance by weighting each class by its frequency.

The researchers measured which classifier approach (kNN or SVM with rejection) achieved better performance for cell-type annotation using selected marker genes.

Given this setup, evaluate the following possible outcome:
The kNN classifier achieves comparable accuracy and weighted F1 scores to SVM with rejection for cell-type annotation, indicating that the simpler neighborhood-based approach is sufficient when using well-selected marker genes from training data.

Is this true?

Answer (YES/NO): NO